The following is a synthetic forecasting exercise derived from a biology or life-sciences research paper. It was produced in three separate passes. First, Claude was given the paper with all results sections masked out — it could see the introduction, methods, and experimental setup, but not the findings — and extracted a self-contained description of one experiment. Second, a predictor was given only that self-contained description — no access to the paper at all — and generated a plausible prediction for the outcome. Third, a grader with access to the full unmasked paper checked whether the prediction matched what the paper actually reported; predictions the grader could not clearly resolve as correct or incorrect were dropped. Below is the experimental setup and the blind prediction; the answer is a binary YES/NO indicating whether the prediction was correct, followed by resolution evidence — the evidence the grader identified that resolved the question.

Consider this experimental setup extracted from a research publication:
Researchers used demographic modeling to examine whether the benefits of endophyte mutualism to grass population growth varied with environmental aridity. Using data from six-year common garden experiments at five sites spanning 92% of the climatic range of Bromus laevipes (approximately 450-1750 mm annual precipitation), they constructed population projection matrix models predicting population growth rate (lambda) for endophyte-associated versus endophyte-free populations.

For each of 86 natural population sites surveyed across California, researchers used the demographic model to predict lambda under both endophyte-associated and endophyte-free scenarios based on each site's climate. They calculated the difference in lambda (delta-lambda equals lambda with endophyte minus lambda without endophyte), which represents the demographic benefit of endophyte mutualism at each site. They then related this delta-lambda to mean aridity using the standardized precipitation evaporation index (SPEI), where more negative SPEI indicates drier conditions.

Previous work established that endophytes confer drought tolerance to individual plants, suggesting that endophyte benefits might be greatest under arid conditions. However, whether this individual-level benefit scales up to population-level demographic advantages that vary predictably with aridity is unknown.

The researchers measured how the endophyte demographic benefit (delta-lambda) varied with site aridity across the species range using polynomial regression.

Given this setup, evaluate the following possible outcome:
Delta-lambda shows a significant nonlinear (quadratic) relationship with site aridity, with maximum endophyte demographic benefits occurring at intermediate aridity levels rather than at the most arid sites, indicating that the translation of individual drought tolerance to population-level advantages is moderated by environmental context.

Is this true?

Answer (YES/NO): YES